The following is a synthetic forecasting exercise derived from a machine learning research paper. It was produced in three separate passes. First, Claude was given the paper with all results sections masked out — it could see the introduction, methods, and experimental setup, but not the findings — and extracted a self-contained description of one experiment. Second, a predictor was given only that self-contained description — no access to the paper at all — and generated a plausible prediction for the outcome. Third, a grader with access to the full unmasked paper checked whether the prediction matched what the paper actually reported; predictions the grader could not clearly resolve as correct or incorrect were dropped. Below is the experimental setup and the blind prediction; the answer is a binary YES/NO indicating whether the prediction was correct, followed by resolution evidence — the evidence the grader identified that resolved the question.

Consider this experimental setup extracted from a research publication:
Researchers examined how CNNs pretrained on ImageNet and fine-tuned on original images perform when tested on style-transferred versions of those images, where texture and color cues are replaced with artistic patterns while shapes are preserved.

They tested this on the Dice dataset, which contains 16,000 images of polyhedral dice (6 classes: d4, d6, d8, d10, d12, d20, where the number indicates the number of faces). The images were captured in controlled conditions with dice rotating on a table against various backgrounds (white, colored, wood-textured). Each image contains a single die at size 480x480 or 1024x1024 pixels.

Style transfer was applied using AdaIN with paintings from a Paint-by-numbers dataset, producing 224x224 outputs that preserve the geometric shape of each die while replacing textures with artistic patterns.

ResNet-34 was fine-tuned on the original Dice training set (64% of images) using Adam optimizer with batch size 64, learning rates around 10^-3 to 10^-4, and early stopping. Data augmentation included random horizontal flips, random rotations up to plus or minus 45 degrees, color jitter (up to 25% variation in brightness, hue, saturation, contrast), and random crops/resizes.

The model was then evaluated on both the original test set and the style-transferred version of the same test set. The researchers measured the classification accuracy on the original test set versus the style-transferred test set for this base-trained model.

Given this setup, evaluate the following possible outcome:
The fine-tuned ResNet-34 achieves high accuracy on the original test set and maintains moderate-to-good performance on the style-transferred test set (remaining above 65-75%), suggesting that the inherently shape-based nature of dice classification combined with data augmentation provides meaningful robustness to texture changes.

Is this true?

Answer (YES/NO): NO